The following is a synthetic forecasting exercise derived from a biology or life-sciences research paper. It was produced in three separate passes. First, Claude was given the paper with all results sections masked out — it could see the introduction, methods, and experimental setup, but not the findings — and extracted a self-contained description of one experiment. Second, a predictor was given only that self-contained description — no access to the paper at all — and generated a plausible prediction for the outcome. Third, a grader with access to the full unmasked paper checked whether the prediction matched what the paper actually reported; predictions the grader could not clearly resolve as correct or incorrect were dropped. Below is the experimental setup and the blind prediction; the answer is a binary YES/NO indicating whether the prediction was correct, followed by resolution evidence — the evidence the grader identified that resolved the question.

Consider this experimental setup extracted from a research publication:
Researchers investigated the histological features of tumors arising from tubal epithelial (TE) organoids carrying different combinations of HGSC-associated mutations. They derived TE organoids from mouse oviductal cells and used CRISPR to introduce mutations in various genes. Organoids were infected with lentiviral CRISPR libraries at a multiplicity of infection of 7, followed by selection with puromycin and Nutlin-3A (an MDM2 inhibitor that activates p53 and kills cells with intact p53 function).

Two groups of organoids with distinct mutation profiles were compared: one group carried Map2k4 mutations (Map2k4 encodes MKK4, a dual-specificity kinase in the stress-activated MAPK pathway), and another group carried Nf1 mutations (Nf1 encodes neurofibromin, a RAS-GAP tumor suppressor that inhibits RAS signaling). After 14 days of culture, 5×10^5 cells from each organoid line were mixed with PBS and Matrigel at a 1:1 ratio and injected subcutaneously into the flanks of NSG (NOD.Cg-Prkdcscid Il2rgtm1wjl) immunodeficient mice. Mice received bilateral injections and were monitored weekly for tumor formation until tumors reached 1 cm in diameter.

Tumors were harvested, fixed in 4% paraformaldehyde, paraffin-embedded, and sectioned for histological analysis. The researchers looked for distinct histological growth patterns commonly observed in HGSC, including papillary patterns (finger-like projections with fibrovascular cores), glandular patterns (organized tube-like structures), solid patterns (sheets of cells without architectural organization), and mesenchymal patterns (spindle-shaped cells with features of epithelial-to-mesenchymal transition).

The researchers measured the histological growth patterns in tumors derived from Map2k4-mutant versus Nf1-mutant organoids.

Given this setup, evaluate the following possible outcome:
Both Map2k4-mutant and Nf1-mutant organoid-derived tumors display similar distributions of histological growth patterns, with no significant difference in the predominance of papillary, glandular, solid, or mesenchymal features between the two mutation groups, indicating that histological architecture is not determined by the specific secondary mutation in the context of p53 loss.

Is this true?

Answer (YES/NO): NO